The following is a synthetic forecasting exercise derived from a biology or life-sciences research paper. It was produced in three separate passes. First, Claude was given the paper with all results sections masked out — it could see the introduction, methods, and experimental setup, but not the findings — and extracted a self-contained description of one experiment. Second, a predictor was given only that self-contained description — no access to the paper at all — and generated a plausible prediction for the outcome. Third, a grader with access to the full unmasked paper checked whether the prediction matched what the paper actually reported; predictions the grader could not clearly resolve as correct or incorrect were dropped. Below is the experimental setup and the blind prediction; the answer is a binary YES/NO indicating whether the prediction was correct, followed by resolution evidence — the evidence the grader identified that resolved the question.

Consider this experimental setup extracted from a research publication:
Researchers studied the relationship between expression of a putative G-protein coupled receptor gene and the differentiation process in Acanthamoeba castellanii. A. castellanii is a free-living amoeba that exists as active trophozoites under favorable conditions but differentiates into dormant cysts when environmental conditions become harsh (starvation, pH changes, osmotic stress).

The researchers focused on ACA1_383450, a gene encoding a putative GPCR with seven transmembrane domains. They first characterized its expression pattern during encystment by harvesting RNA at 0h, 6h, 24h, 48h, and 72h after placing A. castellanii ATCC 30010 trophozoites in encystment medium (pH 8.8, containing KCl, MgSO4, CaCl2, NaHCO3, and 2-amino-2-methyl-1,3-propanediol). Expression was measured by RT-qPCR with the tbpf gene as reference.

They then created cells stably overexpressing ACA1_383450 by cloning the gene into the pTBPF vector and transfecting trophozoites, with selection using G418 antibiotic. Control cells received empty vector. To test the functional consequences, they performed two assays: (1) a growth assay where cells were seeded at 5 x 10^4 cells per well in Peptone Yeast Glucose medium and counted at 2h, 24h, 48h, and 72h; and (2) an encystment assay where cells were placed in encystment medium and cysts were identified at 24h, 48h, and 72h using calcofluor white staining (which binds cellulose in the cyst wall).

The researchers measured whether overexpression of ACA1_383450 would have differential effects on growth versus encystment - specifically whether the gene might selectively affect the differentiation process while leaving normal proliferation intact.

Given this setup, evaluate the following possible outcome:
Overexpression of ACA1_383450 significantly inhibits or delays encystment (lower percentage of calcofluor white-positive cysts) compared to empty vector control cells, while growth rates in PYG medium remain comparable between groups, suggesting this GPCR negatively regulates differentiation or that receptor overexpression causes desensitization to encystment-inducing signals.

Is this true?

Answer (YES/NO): YES